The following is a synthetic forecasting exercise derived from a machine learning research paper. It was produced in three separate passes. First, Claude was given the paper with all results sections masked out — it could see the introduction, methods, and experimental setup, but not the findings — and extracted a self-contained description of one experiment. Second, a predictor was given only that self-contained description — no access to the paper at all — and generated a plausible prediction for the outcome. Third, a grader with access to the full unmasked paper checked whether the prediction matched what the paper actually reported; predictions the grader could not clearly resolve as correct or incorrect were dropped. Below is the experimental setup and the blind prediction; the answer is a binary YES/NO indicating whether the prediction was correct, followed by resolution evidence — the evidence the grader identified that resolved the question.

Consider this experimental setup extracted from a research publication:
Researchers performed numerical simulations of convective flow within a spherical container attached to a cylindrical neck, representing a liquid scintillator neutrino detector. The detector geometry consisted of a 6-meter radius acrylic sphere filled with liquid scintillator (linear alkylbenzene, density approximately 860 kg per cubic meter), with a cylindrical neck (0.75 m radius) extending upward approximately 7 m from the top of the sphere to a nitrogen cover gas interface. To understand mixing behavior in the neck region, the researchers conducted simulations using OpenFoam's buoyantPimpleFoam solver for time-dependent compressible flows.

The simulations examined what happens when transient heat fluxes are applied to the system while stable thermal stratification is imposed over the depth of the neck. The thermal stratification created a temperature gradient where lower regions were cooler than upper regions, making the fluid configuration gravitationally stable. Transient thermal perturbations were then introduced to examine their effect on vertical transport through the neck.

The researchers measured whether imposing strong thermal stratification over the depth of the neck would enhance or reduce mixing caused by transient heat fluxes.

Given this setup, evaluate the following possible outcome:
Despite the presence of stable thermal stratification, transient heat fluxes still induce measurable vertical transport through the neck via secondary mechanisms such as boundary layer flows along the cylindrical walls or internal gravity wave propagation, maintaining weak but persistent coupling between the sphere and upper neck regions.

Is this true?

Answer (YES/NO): NO